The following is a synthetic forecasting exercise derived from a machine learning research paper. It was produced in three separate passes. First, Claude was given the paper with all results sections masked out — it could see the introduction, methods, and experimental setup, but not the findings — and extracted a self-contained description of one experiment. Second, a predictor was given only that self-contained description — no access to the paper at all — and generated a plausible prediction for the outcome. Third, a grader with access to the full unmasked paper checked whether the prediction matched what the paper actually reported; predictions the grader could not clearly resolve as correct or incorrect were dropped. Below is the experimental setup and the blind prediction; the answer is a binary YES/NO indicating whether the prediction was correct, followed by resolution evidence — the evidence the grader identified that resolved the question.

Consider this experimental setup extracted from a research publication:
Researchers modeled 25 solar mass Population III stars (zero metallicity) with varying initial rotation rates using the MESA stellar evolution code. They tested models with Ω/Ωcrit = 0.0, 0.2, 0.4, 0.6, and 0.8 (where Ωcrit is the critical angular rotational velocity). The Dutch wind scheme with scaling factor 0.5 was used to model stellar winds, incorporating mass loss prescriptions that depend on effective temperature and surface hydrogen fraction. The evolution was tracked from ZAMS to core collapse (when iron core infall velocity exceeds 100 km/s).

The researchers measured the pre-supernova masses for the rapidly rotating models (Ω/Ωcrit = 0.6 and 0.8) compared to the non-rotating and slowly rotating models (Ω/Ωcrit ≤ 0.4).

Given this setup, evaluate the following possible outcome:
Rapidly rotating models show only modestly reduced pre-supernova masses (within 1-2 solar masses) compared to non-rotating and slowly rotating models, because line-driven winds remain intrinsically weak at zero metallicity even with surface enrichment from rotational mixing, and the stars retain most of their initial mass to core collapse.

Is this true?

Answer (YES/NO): NO